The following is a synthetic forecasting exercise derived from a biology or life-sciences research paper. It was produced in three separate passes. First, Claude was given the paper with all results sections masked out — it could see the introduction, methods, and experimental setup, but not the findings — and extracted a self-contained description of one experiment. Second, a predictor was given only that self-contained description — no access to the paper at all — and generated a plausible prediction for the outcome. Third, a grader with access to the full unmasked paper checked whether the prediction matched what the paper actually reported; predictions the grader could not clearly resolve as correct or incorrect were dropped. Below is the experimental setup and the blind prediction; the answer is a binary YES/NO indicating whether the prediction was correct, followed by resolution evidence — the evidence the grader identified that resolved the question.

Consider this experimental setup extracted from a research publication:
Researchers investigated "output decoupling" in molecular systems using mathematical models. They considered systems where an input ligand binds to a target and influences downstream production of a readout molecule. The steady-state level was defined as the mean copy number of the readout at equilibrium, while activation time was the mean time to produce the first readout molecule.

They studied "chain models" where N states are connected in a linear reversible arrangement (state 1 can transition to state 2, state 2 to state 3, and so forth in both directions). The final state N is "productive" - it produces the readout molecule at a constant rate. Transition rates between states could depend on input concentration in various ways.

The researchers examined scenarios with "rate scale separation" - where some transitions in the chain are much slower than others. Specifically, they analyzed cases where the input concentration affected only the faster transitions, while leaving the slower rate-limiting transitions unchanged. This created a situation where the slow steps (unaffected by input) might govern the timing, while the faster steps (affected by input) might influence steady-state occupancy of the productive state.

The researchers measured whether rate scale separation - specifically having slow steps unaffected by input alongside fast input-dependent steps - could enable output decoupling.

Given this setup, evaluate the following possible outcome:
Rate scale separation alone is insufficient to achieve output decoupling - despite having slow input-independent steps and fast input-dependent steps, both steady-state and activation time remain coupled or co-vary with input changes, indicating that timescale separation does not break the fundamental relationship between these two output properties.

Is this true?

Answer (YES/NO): NO